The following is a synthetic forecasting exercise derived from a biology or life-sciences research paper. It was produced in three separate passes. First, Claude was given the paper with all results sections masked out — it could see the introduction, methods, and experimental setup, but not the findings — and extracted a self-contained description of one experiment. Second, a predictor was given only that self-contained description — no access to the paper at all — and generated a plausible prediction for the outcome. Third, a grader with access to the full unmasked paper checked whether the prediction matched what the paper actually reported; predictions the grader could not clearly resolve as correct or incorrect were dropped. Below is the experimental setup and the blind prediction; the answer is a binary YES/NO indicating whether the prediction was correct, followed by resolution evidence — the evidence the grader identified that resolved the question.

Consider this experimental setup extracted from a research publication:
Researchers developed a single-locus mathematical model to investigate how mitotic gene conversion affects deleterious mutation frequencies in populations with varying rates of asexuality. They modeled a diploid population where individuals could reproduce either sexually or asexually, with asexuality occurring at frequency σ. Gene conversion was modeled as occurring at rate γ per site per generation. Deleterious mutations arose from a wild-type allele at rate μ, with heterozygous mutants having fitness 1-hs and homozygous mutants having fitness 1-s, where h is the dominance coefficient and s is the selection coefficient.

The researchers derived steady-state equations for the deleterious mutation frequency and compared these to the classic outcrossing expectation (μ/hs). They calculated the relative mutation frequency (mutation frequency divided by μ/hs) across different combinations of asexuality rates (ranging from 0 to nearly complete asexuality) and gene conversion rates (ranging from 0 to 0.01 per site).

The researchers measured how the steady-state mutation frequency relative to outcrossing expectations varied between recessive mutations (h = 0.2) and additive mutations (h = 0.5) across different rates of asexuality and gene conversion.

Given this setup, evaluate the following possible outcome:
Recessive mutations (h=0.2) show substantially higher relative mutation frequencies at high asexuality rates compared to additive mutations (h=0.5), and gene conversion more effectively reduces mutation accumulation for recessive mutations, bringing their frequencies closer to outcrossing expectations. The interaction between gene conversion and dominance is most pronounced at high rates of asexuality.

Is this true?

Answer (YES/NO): NO